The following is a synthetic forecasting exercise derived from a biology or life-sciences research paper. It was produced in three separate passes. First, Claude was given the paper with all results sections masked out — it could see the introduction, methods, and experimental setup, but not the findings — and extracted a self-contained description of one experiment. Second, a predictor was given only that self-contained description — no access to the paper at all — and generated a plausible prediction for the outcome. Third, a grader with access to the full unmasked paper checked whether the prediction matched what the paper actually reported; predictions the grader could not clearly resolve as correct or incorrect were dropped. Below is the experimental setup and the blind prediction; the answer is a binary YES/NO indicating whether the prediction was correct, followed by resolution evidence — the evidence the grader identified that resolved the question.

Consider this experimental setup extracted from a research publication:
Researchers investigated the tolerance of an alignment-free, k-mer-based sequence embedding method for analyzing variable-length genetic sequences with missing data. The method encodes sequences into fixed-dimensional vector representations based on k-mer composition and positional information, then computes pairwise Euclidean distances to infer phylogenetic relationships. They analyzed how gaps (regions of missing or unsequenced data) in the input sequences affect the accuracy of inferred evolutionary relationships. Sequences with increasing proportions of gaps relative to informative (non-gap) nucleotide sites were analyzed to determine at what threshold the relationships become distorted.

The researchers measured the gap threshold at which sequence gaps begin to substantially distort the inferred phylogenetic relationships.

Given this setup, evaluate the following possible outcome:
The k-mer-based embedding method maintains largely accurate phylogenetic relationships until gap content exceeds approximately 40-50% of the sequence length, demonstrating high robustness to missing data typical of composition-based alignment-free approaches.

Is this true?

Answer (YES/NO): NO